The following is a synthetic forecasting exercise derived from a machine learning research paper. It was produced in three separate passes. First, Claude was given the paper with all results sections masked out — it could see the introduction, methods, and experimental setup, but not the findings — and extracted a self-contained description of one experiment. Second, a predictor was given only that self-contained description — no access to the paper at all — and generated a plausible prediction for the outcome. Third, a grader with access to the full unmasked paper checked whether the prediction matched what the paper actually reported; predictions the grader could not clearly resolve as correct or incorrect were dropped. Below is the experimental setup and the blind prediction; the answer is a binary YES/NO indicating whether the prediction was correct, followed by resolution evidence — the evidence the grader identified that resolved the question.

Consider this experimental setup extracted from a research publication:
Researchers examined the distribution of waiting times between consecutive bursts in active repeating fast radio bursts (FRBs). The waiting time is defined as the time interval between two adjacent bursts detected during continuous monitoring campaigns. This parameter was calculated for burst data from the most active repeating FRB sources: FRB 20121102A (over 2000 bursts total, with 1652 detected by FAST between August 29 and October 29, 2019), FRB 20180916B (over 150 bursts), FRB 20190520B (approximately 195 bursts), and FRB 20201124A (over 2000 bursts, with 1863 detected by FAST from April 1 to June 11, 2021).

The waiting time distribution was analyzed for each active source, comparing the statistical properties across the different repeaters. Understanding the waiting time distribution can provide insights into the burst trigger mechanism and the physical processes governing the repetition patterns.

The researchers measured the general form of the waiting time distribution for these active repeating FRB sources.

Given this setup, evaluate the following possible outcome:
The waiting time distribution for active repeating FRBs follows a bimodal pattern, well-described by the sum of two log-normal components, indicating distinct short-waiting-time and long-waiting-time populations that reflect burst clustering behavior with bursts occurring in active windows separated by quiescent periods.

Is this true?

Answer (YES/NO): YES